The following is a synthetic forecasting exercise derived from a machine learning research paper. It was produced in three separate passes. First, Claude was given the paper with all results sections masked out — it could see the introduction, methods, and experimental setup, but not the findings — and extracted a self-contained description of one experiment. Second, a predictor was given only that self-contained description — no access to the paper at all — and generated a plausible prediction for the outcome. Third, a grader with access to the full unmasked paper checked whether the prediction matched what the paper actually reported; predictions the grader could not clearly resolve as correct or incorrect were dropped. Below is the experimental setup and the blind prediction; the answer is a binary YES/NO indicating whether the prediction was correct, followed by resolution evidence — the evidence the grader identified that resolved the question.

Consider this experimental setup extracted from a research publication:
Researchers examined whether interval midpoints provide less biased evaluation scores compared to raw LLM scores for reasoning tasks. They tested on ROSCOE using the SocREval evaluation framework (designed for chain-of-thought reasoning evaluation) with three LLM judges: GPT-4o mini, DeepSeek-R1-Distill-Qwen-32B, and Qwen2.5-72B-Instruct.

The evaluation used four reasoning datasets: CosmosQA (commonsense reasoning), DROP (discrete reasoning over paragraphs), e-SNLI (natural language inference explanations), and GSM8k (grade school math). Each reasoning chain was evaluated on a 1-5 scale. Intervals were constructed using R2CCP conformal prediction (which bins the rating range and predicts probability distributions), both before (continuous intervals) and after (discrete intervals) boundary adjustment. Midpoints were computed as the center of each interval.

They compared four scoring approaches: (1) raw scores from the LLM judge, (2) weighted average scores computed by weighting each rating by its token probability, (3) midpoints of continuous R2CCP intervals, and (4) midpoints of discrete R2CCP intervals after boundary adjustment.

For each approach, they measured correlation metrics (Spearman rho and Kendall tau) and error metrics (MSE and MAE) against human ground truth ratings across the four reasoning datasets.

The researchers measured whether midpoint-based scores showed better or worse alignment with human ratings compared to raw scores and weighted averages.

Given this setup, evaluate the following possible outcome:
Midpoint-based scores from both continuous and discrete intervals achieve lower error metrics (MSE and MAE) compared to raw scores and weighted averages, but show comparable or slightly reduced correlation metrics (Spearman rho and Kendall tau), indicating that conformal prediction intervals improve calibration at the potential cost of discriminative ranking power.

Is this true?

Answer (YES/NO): NO